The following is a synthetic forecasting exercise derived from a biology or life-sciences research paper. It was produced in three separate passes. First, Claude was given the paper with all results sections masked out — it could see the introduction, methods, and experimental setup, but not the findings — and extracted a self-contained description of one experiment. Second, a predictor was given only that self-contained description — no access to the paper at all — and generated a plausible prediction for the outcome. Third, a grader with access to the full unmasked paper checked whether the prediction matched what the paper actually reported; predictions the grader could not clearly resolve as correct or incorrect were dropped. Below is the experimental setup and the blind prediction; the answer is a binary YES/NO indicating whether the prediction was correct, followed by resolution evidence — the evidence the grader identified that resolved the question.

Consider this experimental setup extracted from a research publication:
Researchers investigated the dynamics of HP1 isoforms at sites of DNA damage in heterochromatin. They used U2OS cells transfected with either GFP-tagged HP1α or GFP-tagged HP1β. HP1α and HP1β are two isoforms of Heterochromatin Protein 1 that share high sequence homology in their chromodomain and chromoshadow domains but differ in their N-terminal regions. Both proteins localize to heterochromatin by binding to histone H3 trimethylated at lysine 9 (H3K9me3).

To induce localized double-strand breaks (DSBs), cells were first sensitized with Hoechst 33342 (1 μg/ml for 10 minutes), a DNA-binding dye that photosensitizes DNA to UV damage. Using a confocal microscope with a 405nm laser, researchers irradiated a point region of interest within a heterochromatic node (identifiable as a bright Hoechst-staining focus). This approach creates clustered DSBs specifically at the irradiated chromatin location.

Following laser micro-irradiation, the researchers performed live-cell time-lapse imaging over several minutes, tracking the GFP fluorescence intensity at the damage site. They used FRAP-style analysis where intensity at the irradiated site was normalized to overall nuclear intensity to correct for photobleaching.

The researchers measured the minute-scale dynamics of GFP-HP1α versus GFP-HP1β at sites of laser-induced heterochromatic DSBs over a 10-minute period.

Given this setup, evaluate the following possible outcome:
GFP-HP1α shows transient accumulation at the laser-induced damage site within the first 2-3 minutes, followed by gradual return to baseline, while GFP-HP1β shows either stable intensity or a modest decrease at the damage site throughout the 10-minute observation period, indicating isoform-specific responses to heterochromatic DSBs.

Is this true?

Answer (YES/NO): NO